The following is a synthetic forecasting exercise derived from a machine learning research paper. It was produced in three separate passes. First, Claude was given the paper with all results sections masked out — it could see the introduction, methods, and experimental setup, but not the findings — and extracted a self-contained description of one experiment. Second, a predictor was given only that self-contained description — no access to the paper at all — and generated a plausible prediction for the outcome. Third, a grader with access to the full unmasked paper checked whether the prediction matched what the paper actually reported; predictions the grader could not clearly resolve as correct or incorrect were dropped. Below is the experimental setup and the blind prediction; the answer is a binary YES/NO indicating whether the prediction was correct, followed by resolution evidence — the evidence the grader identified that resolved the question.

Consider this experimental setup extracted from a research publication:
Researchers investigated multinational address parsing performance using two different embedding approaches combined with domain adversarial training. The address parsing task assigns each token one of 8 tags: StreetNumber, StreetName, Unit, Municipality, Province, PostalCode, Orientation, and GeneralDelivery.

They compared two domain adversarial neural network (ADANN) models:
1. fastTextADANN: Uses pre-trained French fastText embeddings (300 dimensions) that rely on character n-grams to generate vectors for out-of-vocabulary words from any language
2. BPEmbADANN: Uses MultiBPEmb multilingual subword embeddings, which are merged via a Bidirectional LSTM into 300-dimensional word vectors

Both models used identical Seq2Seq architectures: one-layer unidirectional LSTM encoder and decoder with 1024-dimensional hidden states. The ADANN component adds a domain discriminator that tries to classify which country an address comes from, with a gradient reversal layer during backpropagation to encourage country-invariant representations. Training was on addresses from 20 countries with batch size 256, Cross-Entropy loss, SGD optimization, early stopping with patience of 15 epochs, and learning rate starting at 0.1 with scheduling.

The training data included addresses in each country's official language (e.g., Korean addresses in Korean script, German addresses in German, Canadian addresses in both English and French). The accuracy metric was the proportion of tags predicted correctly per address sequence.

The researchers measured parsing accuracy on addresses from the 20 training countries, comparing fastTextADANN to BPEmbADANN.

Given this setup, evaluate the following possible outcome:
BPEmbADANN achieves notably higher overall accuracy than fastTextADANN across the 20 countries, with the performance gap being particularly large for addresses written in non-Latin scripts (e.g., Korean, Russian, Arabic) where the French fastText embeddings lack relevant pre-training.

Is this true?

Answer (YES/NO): NO